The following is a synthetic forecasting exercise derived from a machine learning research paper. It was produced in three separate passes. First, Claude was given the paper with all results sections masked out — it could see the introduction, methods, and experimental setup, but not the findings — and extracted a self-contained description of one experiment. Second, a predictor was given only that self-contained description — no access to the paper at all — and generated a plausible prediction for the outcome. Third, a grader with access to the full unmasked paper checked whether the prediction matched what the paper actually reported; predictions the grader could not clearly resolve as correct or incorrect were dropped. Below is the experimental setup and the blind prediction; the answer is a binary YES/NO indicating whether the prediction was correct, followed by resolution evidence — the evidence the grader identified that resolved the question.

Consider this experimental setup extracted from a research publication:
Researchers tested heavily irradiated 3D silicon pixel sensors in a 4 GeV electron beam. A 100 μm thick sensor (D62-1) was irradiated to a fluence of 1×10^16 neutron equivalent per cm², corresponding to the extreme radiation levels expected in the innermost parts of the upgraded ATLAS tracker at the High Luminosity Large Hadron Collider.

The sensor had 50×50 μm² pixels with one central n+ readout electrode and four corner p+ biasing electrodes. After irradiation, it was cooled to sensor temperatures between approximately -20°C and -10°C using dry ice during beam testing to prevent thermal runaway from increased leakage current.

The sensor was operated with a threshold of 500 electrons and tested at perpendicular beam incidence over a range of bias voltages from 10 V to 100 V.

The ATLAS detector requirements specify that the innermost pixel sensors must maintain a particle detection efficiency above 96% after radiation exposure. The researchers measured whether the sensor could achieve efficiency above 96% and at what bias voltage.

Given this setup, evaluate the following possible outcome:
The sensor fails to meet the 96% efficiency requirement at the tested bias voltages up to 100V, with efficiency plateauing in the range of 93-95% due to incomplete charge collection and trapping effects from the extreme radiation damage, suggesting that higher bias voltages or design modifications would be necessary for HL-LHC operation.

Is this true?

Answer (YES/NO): NO